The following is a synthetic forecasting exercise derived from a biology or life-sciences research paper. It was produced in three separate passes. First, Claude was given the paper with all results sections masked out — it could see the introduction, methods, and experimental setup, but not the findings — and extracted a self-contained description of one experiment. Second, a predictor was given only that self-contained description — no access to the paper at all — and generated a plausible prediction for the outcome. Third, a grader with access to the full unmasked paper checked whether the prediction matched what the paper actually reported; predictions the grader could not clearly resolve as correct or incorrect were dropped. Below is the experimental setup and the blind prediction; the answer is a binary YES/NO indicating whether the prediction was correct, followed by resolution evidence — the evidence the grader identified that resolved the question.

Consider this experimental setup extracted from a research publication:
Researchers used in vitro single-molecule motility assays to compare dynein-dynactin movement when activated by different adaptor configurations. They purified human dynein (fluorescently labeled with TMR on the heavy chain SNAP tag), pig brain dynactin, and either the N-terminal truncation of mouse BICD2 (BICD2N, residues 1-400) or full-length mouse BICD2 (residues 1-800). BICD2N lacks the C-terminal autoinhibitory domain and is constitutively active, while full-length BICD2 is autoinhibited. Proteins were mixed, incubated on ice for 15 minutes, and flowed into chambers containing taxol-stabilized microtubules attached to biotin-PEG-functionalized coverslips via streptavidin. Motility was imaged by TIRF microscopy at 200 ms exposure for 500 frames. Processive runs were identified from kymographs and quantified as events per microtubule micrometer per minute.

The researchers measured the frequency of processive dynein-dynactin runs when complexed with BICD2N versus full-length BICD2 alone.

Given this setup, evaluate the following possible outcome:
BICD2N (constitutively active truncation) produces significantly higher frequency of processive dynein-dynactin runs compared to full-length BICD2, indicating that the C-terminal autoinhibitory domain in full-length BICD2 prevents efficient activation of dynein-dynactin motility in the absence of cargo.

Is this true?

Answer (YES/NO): YES